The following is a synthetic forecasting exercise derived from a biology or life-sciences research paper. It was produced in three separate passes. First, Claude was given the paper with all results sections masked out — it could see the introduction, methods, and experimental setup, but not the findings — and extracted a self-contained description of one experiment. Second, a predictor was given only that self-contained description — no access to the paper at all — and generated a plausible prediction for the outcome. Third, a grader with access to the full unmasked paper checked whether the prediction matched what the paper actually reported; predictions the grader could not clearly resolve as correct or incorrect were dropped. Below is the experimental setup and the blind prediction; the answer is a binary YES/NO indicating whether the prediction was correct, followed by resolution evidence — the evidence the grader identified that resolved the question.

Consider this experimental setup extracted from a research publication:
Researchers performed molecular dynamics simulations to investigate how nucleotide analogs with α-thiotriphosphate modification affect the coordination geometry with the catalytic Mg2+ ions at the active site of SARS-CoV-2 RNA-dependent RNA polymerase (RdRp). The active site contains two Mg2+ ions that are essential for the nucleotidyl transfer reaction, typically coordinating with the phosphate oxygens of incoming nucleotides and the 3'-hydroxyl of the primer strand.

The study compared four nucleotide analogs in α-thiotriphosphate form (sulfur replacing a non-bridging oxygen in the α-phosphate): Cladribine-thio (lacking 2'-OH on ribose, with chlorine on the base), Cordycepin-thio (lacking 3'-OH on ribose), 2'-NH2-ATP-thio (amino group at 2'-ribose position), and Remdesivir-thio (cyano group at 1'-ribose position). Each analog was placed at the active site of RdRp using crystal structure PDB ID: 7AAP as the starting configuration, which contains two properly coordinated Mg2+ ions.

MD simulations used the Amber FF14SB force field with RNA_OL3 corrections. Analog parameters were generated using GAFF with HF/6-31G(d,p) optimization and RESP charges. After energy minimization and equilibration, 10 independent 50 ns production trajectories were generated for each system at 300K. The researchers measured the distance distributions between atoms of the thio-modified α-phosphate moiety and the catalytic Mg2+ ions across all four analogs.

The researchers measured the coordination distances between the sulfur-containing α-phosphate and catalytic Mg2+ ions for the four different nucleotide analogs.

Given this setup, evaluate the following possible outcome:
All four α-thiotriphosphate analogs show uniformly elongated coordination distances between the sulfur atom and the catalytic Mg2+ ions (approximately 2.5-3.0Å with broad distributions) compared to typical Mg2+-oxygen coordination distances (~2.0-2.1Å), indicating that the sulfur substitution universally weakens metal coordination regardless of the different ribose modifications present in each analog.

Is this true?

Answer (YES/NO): NO